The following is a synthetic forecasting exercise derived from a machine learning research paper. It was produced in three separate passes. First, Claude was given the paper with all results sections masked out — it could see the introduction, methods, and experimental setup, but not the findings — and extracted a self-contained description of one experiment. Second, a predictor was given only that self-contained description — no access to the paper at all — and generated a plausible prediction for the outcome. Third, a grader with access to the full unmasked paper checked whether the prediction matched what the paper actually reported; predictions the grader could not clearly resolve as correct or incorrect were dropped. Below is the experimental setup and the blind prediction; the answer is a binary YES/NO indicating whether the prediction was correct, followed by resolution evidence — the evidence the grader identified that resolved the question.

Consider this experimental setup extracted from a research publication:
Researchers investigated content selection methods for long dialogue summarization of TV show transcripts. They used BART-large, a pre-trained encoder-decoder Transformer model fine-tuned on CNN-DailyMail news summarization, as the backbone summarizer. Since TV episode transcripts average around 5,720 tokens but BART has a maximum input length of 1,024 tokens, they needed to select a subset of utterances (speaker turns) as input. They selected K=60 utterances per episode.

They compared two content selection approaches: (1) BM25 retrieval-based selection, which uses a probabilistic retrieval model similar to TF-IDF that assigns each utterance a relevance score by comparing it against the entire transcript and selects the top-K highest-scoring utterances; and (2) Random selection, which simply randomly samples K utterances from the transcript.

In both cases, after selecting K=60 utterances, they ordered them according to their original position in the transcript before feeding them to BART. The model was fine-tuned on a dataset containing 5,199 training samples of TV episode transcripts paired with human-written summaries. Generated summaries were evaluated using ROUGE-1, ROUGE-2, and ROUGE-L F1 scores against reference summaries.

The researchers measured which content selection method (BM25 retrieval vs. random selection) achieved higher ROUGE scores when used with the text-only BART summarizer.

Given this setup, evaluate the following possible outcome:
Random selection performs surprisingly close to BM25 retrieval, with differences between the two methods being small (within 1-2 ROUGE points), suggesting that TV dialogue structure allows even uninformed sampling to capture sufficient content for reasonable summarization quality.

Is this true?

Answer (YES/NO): NO